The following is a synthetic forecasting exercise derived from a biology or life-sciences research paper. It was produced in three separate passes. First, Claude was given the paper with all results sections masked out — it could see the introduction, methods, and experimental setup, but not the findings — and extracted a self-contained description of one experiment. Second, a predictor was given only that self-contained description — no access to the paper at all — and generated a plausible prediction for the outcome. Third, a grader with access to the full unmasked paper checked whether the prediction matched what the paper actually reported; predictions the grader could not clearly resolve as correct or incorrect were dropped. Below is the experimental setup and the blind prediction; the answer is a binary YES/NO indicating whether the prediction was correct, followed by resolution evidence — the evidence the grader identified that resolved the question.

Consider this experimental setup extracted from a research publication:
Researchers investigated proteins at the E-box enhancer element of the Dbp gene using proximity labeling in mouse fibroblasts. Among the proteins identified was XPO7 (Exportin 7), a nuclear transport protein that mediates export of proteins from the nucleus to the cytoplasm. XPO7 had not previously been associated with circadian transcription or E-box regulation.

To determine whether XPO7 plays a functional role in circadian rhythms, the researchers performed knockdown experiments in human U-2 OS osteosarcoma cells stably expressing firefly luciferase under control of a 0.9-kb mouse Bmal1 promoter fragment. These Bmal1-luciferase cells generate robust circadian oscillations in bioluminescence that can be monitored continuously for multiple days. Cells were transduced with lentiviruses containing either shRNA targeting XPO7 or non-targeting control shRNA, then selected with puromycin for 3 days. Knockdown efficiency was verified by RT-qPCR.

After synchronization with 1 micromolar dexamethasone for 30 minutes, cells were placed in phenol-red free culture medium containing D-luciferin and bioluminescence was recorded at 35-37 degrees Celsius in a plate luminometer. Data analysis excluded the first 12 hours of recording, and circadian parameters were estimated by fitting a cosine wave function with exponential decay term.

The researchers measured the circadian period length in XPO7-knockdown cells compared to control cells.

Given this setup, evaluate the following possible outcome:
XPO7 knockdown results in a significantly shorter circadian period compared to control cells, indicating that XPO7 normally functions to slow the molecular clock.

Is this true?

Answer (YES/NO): YES